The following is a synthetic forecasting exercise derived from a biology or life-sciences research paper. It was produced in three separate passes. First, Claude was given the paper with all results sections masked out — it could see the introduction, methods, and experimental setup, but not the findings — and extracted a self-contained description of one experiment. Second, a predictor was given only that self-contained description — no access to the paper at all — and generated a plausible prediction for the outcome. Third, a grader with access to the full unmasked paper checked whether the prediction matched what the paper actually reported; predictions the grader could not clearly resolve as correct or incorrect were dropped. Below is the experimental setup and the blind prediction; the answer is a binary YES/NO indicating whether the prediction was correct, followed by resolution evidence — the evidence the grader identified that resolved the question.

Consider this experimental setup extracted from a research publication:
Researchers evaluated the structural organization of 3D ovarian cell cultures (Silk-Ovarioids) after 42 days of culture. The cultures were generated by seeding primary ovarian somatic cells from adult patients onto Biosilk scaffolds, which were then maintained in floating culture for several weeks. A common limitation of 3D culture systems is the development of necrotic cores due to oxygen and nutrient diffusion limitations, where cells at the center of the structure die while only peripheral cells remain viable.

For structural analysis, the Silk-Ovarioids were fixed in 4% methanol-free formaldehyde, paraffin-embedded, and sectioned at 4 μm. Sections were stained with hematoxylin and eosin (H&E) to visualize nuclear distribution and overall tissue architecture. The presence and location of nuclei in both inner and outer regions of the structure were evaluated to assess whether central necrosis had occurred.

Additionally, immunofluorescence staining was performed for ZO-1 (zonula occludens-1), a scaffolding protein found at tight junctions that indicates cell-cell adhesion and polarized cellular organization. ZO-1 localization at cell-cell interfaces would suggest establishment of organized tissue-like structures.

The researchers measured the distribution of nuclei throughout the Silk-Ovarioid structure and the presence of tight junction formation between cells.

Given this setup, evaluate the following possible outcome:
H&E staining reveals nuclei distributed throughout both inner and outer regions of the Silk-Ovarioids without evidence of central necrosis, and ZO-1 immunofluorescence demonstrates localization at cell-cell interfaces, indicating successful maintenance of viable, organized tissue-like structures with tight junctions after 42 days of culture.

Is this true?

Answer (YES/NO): YES